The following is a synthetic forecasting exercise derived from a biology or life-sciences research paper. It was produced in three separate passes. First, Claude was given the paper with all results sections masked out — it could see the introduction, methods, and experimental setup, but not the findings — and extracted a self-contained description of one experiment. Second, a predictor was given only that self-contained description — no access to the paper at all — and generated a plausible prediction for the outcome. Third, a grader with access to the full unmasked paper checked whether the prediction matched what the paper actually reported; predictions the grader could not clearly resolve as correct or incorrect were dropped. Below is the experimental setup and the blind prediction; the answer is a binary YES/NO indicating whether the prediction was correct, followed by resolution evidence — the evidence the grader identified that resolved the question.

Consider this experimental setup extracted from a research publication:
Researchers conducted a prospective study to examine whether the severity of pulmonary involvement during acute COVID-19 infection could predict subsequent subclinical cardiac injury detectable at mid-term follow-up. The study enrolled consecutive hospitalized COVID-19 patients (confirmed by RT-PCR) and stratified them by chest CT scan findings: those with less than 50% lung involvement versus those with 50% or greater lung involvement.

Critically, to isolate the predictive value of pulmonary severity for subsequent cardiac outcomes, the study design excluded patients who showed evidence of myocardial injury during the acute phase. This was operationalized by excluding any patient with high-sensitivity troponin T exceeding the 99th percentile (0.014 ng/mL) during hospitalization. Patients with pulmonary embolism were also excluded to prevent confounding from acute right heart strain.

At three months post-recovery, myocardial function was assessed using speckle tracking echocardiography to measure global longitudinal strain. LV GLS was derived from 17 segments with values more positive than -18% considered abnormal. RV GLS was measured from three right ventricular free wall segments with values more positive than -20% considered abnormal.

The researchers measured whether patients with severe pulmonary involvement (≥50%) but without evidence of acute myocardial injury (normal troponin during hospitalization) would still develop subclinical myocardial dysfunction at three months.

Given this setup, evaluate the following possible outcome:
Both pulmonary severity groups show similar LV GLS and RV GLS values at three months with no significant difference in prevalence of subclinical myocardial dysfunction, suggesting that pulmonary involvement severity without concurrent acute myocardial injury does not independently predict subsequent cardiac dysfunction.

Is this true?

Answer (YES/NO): NO